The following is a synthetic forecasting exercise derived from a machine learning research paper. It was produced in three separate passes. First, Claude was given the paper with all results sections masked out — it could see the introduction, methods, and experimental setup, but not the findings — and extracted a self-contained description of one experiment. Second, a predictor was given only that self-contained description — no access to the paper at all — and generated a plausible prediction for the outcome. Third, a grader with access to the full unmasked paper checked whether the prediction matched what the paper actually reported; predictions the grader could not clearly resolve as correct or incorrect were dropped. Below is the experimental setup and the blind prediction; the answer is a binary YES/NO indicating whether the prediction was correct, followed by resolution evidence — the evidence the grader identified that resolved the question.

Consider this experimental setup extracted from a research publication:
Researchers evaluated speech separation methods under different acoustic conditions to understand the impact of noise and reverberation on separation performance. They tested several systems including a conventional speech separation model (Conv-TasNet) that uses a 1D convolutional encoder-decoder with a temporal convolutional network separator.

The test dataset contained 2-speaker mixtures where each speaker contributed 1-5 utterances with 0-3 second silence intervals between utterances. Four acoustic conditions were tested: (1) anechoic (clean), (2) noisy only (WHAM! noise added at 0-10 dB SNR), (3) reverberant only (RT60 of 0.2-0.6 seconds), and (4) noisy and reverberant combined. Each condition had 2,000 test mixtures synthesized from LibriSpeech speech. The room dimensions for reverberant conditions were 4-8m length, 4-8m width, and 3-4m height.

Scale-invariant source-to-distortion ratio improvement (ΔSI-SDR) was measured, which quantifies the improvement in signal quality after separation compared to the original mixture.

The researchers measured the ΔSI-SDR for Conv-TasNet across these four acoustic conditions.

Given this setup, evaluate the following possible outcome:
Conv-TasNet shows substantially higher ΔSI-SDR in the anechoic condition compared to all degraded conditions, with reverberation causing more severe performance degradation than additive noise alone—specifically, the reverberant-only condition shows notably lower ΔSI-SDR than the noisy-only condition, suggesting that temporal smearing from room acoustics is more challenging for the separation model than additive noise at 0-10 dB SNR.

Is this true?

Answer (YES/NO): NO